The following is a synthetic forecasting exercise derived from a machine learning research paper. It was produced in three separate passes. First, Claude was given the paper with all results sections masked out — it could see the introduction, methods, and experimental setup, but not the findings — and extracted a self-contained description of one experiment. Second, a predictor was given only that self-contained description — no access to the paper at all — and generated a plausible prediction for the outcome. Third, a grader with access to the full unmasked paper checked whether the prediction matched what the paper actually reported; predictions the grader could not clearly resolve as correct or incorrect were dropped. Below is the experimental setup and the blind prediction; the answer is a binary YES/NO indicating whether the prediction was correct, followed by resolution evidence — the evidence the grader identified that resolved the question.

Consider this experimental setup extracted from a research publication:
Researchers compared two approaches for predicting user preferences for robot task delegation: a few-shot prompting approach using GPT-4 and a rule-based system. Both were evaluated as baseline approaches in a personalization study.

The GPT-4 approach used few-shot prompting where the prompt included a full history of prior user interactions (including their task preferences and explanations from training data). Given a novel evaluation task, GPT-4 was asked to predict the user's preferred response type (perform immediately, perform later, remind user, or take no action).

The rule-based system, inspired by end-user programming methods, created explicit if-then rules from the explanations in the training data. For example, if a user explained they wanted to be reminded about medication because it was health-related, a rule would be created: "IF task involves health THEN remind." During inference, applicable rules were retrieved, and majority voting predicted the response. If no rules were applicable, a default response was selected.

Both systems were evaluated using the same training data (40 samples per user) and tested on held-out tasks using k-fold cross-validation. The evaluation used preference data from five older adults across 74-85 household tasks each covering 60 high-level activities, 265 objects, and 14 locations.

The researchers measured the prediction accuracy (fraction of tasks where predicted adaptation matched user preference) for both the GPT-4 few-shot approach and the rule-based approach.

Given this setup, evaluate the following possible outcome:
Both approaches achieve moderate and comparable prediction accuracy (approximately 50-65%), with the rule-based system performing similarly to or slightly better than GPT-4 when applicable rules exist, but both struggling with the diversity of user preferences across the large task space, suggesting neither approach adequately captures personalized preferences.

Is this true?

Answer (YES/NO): NO